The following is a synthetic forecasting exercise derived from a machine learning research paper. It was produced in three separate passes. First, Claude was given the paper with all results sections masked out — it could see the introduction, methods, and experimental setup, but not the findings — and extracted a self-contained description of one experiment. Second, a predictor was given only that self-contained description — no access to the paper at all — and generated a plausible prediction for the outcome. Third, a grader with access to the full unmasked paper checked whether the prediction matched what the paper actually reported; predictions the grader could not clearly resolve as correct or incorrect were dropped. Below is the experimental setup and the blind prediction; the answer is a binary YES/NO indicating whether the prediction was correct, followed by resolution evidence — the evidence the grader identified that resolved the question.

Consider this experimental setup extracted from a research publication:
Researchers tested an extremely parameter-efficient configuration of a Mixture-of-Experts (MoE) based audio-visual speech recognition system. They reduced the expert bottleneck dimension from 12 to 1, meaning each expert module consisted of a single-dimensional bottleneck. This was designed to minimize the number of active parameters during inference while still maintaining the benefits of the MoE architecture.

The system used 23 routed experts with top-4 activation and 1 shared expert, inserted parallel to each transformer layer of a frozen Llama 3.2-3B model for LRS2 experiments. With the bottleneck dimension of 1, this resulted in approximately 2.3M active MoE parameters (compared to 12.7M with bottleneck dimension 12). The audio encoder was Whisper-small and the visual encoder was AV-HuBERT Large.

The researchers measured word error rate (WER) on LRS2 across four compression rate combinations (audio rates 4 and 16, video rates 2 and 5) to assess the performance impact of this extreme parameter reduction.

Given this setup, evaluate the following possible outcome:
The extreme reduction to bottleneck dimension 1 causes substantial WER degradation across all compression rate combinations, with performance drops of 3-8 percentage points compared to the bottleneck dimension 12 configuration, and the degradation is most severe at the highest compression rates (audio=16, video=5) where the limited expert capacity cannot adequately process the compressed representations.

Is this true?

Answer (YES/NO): NO